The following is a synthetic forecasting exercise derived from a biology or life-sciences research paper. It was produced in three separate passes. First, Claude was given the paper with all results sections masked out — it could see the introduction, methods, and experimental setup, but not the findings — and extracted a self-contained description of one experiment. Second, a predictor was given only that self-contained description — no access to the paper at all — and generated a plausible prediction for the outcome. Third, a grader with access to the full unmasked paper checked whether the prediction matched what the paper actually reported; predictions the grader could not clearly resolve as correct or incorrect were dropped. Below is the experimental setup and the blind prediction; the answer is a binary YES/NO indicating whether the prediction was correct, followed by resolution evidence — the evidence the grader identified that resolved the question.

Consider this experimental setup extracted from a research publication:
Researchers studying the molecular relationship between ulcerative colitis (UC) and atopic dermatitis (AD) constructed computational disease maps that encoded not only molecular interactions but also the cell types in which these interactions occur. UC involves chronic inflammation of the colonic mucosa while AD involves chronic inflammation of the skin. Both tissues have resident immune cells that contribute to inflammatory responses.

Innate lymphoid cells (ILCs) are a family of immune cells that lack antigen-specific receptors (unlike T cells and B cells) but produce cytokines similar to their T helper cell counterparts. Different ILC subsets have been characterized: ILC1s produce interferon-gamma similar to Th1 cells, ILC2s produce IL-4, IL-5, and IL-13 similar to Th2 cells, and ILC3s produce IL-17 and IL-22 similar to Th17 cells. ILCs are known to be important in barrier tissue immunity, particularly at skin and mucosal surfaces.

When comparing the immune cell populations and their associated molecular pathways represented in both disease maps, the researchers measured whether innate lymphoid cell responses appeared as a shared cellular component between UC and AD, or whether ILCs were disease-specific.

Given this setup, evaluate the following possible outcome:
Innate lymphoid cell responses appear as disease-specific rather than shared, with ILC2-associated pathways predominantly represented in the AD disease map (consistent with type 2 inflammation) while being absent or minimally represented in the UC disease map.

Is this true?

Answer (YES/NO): NO